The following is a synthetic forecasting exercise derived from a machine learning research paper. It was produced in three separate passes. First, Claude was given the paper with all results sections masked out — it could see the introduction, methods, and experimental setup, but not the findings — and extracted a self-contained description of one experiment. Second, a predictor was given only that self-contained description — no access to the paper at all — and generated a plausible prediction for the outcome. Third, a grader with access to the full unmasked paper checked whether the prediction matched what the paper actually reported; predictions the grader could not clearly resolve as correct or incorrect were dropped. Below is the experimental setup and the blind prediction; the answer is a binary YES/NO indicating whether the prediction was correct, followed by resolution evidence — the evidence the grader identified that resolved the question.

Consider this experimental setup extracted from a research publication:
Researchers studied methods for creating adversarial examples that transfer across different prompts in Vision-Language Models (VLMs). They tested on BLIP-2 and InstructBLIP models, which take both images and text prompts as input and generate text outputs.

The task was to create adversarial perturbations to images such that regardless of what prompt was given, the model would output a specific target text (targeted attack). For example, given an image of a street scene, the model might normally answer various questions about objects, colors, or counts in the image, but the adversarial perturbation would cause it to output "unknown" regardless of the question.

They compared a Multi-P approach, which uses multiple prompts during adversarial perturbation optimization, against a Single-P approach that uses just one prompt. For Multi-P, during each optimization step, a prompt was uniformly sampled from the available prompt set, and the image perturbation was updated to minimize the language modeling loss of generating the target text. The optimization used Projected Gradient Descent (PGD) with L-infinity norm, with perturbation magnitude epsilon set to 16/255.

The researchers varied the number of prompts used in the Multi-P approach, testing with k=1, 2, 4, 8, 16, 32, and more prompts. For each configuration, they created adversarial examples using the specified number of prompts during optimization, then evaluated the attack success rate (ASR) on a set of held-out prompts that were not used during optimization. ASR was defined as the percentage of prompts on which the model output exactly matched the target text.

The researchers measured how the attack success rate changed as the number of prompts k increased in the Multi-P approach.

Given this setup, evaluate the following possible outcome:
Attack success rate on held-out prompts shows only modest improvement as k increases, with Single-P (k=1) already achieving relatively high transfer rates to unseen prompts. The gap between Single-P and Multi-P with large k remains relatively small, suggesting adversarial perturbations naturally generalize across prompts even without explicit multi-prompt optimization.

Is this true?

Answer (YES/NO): NO